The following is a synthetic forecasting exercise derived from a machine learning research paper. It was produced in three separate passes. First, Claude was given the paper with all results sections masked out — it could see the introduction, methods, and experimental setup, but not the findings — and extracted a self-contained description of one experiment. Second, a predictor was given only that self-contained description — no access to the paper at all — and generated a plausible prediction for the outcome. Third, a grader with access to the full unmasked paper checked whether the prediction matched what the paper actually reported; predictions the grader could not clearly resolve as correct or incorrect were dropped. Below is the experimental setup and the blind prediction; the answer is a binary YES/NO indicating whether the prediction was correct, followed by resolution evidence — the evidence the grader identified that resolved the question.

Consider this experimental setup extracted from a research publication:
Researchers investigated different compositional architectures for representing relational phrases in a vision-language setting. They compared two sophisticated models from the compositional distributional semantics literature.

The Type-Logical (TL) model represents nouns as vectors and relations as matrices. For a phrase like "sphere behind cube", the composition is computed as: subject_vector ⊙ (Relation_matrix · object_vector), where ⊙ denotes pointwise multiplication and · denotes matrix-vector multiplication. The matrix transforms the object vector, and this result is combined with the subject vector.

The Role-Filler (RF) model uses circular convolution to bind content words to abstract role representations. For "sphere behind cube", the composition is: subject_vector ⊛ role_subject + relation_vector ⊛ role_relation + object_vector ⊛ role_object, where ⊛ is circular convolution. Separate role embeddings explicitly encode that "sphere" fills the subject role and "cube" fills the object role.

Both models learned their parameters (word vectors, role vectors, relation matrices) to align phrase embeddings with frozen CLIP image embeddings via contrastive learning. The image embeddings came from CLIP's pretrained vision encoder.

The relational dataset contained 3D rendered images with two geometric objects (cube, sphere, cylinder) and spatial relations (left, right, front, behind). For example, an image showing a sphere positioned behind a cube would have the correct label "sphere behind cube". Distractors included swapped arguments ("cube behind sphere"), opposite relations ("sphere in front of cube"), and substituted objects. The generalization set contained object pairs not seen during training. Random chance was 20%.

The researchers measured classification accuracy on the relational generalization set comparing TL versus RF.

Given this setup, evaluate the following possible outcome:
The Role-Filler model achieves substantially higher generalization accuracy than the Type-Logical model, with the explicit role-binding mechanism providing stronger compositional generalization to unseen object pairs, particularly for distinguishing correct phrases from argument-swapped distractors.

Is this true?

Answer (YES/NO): NO